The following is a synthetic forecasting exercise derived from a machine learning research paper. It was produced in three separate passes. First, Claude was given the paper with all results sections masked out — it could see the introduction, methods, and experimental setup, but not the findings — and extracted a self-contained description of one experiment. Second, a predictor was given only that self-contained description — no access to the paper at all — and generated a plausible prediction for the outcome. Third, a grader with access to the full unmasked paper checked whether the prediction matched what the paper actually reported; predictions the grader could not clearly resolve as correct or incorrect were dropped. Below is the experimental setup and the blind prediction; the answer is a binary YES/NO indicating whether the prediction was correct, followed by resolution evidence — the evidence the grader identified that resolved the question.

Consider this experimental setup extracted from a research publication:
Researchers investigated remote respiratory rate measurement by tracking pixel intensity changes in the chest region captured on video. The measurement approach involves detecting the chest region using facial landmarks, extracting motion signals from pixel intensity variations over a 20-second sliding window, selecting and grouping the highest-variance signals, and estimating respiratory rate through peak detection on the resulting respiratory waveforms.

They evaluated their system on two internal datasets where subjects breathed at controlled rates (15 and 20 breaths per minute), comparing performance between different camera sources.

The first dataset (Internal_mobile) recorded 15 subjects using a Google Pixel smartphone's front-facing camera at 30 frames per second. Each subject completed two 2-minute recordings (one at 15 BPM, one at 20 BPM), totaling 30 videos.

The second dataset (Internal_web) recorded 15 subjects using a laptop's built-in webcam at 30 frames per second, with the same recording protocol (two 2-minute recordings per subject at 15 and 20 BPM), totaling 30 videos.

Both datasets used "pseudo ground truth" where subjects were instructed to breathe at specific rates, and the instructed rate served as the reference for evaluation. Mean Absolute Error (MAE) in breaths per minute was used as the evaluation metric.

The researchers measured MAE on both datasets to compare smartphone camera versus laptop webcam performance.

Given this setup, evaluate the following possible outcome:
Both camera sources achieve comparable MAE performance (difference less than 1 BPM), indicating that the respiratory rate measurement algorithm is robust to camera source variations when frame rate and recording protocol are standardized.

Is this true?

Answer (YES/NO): YES